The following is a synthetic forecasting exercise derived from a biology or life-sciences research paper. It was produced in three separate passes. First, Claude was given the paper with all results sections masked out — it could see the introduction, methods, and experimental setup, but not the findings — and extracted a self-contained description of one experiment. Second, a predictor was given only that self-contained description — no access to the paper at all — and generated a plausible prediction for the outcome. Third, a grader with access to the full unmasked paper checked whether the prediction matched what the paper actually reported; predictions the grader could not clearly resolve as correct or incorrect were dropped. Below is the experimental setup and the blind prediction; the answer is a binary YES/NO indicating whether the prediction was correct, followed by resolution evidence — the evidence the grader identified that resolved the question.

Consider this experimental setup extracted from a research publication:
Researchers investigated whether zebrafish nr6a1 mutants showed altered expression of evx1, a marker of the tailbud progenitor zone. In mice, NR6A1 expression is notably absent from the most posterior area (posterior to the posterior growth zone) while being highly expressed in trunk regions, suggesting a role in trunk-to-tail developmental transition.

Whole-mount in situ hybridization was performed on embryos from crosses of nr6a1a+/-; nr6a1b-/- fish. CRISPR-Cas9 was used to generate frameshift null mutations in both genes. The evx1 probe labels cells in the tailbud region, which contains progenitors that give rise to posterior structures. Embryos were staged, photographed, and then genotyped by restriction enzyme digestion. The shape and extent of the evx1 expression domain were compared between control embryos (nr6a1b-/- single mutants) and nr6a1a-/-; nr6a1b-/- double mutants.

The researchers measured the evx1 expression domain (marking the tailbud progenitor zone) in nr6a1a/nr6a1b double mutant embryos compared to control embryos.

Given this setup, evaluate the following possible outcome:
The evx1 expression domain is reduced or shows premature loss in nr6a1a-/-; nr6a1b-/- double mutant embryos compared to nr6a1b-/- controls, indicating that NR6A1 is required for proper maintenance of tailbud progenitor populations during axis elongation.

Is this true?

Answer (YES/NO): NO